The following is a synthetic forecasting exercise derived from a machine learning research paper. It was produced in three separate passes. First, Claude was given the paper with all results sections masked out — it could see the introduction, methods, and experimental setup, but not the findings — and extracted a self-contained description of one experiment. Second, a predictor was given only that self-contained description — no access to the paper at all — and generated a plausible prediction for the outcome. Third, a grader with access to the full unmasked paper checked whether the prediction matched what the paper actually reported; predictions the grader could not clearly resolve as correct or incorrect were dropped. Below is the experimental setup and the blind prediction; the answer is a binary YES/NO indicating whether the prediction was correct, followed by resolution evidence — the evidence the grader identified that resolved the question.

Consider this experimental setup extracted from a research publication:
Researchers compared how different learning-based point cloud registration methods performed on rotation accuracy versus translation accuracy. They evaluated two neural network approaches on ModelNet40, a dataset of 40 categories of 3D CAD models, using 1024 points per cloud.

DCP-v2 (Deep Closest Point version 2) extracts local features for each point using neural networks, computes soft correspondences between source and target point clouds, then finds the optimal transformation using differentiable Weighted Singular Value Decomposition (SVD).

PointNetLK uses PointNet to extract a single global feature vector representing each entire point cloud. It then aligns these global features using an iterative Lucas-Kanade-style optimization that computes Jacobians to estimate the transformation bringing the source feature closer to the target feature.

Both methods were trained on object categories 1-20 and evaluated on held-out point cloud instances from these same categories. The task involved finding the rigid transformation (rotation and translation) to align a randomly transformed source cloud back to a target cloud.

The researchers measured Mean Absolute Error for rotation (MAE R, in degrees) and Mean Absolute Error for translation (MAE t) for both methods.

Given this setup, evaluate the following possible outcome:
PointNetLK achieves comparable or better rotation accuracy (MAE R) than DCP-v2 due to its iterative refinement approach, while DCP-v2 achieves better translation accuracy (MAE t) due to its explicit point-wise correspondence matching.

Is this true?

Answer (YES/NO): NO